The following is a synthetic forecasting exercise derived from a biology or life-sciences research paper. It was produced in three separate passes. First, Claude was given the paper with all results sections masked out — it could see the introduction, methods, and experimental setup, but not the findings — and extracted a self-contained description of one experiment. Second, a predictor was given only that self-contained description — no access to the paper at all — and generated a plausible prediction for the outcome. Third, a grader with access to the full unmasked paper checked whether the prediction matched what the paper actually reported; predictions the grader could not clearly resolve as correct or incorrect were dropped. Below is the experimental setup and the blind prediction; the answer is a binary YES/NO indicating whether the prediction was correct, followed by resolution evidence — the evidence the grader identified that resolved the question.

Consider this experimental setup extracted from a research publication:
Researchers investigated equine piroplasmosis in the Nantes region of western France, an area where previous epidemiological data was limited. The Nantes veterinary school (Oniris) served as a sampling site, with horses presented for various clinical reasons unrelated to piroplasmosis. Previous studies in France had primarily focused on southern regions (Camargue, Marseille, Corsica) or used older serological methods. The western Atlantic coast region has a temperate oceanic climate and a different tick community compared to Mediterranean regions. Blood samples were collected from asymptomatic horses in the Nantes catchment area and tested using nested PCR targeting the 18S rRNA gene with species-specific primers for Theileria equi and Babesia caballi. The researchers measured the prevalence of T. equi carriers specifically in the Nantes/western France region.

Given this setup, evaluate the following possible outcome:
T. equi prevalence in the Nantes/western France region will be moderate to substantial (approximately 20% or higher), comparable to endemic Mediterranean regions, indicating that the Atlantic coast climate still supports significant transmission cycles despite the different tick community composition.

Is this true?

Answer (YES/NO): YES